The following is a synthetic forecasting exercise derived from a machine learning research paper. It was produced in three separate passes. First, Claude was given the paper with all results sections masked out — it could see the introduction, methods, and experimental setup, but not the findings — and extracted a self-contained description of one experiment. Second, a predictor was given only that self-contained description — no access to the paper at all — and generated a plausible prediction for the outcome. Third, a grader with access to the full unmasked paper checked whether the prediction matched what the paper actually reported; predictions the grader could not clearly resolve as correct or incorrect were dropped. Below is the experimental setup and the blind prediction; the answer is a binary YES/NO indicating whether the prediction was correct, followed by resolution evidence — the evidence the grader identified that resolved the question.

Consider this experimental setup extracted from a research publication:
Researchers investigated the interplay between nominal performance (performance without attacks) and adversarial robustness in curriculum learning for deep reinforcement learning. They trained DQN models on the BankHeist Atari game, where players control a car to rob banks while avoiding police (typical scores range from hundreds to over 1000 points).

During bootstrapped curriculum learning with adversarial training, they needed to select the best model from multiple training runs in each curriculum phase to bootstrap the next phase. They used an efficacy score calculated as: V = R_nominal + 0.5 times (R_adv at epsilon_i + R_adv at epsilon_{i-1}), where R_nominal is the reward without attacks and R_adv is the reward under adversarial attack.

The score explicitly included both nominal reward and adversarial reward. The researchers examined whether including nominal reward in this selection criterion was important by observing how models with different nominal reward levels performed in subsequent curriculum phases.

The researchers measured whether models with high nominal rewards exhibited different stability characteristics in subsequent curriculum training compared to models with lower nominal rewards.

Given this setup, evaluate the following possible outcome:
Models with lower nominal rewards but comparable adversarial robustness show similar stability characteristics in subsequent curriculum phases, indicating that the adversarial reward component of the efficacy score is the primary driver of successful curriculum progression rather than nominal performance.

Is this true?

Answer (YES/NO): NO